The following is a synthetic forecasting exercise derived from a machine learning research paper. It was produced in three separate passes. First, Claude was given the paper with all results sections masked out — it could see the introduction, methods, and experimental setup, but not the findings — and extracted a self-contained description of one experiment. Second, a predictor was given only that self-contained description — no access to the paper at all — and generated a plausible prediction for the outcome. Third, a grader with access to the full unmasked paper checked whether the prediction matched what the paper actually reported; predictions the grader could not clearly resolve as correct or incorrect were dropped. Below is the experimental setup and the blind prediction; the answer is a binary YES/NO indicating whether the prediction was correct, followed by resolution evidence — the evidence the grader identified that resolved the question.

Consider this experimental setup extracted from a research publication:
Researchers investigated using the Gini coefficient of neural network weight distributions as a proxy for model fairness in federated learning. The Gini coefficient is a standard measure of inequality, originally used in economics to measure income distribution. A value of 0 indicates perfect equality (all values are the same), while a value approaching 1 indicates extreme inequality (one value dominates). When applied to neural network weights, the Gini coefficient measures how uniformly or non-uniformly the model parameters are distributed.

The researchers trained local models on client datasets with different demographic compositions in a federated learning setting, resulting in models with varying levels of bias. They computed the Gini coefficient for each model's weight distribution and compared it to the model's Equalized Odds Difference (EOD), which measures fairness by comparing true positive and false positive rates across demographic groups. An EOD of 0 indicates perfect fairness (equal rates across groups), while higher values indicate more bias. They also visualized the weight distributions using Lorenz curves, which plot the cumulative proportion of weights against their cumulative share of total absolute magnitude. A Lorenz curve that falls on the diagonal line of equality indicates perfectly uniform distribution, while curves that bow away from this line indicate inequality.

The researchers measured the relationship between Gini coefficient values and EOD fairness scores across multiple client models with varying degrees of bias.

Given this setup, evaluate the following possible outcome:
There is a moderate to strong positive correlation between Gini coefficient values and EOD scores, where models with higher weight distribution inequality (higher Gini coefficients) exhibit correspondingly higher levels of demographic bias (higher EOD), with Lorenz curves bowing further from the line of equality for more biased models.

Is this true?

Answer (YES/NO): YES